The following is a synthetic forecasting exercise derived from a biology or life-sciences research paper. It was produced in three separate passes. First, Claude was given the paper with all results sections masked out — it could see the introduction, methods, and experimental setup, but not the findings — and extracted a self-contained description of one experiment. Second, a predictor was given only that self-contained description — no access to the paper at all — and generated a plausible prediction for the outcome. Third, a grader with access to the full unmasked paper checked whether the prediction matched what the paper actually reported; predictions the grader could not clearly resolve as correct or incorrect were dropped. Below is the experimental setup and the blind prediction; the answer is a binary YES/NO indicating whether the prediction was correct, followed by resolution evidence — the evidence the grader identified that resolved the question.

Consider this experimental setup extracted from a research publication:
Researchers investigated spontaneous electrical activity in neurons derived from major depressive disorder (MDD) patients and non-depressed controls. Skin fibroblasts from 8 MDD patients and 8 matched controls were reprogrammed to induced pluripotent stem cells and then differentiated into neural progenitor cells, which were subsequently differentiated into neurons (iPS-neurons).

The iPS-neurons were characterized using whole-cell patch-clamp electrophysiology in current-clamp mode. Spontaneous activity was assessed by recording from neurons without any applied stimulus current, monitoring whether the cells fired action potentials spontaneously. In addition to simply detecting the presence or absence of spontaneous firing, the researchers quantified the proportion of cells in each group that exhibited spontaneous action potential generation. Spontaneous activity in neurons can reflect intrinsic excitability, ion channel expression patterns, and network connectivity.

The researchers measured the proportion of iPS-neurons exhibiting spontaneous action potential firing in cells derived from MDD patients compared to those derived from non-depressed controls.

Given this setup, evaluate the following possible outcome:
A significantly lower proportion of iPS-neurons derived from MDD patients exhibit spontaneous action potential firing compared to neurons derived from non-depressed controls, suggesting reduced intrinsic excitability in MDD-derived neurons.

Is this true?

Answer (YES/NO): NO